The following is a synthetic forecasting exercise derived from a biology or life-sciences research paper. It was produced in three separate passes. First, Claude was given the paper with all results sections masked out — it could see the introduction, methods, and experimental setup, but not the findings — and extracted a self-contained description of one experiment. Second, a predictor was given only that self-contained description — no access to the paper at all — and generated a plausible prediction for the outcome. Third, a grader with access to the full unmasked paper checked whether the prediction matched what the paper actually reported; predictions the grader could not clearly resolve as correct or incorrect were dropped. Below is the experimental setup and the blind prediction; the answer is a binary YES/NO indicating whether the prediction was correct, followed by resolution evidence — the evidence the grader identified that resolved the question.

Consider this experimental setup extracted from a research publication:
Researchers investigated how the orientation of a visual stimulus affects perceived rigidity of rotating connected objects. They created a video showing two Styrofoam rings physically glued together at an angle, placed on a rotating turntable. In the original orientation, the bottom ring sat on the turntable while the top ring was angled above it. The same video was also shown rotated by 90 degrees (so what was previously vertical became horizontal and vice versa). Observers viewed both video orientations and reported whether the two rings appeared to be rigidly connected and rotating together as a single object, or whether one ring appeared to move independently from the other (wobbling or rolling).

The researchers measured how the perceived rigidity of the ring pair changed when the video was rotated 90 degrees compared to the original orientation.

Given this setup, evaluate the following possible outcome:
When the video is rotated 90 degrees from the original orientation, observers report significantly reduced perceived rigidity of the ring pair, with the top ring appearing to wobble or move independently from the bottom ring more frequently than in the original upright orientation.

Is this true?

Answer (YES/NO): YES